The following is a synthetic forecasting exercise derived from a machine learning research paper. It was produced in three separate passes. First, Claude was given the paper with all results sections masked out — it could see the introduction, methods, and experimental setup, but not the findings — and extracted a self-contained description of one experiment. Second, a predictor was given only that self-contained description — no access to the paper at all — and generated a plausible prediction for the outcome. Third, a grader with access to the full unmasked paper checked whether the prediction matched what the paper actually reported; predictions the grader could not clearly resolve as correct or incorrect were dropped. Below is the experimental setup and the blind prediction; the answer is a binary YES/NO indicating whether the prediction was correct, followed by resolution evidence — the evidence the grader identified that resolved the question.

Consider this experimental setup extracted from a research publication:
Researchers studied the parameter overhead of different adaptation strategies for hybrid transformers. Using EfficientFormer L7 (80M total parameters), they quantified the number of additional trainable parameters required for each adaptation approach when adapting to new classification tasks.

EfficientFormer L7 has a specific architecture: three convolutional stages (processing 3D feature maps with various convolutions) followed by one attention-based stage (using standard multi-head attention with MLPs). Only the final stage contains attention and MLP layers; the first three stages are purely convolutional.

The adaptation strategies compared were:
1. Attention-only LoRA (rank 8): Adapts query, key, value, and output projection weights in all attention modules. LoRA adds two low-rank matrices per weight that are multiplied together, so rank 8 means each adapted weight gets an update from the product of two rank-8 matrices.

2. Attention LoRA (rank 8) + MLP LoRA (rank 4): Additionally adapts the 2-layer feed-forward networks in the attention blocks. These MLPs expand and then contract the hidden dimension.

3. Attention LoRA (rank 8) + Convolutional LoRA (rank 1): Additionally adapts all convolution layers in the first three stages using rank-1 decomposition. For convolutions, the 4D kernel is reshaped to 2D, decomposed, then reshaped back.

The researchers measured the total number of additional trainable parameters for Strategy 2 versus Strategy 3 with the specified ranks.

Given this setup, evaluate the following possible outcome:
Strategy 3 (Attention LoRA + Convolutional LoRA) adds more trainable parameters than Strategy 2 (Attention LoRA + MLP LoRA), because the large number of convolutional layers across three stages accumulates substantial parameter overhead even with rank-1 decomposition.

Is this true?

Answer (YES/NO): NO